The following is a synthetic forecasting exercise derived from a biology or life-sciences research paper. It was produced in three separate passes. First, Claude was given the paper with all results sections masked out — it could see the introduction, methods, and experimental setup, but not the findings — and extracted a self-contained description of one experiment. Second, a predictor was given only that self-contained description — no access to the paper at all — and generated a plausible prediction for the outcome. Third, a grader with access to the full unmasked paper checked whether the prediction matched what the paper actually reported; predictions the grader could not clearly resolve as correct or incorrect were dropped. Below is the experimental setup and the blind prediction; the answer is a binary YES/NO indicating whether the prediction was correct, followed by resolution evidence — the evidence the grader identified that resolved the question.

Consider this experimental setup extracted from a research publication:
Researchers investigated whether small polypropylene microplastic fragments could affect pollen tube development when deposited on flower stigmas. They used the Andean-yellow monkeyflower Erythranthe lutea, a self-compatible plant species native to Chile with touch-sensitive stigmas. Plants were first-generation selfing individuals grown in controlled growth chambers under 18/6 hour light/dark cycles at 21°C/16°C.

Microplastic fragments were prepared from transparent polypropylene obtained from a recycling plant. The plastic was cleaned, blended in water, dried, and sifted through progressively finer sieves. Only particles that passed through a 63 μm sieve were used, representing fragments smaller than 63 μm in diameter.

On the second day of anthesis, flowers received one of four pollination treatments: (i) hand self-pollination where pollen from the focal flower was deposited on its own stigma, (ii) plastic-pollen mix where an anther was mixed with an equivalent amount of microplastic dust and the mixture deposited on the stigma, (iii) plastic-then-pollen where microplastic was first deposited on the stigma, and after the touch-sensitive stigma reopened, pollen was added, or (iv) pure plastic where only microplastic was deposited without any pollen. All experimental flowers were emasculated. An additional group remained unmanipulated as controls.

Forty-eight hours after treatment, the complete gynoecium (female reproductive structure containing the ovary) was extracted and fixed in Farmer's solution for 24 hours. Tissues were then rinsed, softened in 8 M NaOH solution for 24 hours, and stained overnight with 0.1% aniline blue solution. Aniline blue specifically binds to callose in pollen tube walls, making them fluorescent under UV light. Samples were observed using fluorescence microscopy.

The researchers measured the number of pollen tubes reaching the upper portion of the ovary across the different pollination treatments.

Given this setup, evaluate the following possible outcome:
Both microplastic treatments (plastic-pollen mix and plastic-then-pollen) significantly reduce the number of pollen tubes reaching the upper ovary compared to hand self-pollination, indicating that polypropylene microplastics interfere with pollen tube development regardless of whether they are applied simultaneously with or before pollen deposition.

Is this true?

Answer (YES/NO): YES